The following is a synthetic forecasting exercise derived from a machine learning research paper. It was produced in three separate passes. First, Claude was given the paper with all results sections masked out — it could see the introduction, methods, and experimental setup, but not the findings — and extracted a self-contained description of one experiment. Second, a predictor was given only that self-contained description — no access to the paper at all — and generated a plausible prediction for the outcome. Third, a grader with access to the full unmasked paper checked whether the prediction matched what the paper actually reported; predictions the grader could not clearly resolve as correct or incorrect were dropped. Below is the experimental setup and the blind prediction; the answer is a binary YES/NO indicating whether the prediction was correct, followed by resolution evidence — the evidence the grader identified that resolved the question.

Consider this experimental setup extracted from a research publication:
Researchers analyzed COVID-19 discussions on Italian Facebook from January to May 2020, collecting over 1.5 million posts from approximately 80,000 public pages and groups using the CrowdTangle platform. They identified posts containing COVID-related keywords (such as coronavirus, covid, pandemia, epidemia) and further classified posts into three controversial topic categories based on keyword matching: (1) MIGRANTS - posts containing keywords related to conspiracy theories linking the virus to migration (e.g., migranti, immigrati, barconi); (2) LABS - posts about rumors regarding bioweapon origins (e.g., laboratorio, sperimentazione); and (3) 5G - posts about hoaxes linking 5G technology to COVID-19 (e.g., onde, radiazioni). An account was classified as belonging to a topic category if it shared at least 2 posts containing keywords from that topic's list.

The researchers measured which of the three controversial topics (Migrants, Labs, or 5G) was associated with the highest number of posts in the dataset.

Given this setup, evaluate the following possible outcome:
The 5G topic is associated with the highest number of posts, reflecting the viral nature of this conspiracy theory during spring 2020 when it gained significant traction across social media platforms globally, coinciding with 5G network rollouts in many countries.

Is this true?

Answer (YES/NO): NO